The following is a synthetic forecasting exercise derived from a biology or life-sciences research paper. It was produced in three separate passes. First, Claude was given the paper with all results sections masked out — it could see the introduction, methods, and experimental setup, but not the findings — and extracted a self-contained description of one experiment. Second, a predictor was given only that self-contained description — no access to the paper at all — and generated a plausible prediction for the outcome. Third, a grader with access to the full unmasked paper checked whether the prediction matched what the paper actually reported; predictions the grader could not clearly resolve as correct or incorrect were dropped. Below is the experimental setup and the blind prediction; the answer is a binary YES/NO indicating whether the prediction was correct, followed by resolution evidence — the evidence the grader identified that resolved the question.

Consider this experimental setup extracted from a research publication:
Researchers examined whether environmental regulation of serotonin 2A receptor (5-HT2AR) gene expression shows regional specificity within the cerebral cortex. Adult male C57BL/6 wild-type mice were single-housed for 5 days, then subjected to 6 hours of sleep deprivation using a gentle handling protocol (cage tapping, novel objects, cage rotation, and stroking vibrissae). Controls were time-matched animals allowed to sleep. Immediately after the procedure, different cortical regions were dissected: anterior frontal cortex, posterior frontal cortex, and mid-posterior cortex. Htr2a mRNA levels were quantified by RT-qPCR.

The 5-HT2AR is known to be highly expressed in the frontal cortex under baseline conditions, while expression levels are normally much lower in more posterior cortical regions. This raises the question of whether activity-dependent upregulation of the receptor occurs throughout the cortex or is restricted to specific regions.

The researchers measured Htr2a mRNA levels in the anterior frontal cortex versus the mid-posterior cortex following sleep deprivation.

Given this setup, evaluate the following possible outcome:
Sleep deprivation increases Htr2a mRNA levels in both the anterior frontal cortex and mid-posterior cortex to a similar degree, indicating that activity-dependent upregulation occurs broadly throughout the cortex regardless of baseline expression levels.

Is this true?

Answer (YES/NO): NO